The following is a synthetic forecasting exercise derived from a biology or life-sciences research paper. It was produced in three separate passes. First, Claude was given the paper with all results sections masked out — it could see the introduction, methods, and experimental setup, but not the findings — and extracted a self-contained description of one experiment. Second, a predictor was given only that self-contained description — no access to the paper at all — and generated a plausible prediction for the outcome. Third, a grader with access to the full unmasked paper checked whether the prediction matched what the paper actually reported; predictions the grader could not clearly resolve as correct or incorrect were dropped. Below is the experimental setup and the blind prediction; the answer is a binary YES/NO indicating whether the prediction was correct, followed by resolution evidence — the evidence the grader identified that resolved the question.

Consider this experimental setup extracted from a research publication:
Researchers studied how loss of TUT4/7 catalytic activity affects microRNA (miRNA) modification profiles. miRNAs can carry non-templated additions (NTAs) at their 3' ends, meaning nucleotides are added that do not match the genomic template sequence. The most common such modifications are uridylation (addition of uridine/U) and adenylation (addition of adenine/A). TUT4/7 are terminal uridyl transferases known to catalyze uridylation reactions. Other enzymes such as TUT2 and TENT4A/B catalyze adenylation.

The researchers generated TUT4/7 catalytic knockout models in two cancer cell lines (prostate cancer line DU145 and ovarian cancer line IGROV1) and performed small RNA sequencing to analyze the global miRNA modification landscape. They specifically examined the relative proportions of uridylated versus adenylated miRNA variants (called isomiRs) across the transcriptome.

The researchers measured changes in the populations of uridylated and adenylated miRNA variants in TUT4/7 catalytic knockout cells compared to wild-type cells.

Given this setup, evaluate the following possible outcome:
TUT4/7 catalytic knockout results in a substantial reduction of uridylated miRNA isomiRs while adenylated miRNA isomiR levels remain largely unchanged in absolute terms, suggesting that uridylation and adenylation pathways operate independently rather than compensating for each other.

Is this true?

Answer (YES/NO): NO